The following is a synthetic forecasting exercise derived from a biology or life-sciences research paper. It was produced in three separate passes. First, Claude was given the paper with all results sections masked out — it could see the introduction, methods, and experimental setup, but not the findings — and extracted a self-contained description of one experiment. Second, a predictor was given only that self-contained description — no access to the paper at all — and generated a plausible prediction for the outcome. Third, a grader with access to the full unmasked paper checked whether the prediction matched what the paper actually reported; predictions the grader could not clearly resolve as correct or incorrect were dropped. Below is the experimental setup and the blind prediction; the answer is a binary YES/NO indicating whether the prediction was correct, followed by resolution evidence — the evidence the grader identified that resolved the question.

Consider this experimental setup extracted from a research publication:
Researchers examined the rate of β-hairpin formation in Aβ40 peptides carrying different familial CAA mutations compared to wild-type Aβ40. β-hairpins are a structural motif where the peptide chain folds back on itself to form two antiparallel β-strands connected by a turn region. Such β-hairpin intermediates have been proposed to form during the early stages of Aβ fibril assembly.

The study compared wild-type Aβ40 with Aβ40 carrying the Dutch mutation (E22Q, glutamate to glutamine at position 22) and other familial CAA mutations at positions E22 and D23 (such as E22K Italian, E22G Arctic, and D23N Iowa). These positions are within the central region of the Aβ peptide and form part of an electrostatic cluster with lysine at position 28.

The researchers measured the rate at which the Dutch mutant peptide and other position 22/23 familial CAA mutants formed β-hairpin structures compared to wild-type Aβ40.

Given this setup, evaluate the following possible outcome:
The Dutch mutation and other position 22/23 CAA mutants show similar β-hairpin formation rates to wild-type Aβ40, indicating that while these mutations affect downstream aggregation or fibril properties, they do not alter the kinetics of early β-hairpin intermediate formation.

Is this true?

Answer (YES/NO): NO